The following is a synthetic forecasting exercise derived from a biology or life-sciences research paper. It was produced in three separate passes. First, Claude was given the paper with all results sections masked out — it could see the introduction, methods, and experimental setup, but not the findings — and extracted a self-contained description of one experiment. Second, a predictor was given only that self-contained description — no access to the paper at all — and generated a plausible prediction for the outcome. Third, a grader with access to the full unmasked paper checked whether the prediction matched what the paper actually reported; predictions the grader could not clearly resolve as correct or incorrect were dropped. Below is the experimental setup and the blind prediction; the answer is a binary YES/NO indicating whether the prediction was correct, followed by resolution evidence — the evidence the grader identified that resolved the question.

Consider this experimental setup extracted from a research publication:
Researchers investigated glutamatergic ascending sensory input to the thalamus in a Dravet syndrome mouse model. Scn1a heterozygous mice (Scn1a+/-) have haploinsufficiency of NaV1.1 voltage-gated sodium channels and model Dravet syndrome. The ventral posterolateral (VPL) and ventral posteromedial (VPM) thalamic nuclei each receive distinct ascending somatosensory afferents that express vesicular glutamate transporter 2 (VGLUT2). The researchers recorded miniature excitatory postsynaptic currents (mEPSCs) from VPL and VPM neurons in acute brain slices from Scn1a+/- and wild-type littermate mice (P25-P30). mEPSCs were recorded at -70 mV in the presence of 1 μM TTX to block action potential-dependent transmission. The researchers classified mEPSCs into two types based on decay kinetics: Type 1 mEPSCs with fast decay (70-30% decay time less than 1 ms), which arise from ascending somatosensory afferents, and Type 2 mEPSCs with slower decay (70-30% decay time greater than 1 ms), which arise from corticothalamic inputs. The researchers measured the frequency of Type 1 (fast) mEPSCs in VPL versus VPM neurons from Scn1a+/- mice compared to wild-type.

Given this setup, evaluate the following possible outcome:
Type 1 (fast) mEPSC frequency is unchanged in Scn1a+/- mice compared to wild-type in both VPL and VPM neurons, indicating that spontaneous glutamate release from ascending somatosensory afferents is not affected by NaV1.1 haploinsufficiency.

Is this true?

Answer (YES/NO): NO